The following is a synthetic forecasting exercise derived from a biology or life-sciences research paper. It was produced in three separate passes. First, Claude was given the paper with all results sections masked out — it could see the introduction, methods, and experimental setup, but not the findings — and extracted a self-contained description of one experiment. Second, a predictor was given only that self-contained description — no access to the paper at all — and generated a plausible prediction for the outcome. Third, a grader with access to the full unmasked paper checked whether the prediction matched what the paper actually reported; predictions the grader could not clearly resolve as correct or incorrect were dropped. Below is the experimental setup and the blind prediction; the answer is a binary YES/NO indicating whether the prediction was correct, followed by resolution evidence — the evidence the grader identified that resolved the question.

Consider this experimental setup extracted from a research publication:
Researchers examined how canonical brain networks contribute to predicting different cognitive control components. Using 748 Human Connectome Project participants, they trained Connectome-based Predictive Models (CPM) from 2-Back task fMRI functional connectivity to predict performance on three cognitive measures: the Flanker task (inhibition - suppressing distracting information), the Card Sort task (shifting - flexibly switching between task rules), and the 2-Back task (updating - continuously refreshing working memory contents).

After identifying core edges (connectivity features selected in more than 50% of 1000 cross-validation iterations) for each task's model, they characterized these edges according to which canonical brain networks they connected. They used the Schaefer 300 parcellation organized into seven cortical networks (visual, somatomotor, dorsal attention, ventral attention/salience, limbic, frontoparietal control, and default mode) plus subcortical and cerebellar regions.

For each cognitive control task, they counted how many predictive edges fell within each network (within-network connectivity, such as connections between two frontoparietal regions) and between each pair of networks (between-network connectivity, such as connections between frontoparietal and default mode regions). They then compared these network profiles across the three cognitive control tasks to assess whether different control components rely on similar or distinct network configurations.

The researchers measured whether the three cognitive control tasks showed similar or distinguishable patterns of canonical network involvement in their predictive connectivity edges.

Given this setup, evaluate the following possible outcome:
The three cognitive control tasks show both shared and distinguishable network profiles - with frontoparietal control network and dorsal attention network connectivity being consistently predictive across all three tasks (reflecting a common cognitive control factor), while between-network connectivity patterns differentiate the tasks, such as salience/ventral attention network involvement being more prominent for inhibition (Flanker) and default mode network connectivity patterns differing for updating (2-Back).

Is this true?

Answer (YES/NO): NO